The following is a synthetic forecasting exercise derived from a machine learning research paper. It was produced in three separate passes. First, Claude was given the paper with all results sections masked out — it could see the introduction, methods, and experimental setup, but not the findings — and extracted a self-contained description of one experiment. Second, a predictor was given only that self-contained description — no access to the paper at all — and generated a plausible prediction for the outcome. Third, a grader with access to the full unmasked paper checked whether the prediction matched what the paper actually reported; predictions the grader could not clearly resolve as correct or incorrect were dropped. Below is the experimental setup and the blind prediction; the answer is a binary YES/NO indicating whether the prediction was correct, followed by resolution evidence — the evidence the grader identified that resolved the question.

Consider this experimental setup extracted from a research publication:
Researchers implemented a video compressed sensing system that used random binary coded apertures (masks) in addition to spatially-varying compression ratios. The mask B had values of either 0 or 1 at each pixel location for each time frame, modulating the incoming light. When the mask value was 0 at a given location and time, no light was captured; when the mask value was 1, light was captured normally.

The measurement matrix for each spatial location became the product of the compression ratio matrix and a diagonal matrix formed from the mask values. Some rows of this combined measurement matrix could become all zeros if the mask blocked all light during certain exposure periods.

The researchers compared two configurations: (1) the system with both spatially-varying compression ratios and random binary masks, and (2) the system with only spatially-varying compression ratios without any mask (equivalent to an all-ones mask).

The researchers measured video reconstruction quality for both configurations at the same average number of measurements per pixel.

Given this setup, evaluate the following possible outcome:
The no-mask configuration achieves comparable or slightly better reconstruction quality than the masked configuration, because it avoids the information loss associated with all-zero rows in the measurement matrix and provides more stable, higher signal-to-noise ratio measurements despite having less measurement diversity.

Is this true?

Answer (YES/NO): NO